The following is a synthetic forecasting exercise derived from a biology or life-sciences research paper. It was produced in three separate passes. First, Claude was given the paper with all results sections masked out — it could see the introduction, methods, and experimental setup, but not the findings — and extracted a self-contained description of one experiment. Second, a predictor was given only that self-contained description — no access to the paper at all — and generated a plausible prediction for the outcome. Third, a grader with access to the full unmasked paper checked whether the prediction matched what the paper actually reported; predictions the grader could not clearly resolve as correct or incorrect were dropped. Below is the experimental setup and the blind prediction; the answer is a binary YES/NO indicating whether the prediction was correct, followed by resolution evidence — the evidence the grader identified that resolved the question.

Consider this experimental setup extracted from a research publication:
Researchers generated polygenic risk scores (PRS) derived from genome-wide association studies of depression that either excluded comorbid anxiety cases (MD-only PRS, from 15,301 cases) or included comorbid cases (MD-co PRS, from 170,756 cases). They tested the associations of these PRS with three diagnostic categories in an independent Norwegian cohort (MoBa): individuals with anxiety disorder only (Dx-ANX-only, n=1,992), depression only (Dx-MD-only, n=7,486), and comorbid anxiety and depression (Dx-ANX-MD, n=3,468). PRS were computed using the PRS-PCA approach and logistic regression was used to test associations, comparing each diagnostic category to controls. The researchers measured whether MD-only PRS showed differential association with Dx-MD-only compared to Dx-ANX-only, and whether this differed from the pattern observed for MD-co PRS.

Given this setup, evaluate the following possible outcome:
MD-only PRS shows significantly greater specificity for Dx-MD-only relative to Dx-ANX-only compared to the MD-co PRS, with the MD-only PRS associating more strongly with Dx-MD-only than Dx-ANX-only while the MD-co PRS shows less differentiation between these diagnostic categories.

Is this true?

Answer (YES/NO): YES